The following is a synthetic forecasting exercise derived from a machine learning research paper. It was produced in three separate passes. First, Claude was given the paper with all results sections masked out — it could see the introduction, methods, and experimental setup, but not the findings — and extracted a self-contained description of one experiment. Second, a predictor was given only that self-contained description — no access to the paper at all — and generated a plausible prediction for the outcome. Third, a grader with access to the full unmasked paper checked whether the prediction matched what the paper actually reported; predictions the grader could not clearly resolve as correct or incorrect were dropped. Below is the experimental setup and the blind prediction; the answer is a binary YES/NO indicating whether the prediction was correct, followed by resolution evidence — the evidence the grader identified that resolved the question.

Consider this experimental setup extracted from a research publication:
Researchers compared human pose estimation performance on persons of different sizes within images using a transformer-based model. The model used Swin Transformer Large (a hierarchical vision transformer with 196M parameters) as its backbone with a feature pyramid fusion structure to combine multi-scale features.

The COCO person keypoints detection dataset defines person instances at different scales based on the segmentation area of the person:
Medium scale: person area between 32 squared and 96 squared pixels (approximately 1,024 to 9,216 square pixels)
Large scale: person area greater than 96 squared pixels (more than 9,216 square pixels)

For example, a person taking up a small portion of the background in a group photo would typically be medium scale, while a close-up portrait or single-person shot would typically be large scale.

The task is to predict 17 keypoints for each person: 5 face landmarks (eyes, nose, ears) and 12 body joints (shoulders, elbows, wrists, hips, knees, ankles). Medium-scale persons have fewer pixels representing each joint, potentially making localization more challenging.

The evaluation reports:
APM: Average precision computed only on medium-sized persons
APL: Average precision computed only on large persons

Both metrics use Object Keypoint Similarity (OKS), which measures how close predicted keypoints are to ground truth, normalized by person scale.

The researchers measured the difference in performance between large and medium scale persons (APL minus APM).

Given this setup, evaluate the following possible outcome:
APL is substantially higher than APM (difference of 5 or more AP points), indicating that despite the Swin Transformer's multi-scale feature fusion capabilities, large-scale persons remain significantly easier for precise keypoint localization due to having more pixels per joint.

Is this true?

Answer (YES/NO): YES